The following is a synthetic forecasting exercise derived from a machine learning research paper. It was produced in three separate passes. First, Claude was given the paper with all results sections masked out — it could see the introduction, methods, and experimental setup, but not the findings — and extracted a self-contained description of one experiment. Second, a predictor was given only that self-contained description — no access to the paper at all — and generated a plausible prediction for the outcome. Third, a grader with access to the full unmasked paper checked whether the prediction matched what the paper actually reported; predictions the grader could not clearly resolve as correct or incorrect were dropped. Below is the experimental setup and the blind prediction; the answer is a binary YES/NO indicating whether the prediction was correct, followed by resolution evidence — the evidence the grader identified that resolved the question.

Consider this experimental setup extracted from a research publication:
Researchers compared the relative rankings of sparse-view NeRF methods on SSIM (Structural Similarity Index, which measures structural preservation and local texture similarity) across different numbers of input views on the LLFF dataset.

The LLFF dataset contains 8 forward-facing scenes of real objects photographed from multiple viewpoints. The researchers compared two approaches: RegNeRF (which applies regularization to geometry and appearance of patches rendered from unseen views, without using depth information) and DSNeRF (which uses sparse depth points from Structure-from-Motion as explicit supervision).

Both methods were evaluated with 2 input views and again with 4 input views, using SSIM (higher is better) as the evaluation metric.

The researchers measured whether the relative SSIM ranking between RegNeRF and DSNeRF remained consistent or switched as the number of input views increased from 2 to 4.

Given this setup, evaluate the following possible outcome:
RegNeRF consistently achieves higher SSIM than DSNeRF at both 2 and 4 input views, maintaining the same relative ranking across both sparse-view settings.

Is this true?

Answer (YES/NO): NO